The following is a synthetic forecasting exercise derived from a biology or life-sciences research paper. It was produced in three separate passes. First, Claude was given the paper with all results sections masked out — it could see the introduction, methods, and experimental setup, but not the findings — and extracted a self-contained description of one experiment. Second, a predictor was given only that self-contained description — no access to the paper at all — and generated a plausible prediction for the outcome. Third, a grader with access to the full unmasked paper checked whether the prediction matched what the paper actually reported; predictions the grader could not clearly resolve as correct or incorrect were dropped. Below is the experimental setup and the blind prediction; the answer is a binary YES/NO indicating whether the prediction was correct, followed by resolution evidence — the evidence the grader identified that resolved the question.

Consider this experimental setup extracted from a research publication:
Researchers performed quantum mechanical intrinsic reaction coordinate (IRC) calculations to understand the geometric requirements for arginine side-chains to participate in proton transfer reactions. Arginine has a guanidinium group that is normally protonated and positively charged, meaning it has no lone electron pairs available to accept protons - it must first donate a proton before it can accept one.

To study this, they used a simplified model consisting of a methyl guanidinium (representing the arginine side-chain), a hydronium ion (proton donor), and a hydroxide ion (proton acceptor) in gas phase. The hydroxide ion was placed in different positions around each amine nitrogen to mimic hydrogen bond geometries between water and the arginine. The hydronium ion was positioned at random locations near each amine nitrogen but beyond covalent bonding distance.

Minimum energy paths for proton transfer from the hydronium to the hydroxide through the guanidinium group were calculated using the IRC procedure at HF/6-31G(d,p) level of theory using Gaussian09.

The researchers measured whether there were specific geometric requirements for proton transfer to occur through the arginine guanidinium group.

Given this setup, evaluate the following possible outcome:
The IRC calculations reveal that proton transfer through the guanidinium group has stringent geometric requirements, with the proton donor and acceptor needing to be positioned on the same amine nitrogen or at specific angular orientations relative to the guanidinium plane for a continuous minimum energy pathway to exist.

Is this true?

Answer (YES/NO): YES